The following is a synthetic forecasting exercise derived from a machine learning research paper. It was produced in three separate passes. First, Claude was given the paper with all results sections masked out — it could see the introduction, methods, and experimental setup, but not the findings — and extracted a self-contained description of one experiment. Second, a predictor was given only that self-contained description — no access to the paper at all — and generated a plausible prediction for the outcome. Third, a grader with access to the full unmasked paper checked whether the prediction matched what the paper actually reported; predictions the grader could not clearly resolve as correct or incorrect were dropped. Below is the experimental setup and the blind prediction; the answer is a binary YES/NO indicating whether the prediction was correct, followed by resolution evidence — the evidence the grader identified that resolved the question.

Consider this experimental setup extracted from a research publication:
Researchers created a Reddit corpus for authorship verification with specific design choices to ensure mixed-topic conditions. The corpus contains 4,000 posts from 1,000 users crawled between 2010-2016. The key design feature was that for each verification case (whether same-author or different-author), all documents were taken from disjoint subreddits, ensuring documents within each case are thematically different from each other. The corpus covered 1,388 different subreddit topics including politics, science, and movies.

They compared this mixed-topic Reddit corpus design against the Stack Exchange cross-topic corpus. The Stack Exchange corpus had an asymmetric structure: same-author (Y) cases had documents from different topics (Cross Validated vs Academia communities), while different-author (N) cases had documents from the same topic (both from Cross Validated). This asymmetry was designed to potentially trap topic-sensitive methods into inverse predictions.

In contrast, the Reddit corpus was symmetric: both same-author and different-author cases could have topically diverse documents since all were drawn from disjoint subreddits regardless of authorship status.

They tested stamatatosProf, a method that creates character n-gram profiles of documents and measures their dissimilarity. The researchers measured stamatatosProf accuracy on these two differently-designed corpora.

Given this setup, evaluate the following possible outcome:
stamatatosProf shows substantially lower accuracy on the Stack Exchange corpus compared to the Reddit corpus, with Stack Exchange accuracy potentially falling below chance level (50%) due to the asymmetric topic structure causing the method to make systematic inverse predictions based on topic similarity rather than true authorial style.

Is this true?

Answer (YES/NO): NO